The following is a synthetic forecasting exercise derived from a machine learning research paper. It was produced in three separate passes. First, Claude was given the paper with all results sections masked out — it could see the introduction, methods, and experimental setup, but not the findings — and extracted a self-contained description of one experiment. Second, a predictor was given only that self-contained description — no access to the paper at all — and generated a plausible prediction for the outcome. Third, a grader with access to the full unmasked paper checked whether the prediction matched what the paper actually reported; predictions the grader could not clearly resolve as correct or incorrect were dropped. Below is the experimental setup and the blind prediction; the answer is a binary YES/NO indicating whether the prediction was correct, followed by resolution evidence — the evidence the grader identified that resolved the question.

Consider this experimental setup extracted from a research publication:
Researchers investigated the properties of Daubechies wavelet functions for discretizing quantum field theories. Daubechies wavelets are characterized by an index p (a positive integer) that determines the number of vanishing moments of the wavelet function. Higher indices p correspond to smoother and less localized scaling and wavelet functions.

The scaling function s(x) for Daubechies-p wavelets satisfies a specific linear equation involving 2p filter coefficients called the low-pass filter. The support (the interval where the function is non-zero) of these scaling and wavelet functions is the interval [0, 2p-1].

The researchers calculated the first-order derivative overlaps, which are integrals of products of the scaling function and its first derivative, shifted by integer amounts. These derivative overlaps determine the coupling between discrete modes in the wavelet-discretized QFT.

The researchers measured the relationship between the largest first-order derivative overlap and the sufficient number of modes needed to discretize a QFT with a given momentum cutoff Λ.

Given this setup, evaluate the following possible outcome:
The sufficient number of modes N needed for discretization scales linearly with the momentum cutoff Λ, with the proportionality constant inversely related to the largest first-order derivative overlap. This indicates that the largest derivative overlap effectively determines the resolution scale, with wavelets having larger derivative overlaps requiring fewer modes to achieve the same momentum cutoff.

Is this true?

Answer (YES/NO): YES